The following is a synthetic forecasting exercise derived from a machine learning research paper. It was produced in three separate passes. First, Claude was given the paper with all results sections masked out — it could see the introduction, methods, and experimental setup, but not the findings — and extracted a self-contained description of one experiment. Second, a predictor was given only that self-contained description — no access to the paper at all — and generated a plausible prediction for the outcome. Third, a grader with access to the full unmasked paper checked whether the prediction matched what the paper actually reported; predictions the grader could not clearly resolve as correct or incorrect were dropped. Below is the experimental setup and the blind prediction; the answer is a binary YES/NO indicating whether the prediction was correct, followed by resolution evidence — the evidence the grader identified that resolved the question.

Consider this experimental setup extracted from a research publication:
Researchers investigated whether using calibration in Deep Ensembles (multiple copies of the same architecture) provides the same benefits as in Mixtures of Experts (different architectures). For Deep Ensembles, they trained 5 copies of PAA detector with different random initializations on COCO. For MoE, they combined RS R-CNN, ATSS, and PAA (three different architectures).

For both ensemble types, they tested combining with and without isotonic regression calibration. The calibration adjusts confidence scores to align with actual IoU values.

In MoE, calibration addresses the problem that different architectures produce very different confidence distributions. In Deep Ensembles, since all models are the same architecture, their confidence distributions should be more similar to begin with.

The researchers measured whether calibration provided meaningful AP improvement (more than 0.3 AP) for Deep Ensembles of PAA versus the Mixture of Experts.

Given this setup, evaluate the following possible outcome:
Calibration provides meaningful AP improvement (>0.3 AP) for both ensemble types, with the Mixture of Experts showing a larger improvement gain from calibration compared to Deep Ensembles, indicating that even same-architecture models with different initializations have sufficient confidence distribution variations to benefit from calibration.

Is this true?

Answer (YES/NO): NO